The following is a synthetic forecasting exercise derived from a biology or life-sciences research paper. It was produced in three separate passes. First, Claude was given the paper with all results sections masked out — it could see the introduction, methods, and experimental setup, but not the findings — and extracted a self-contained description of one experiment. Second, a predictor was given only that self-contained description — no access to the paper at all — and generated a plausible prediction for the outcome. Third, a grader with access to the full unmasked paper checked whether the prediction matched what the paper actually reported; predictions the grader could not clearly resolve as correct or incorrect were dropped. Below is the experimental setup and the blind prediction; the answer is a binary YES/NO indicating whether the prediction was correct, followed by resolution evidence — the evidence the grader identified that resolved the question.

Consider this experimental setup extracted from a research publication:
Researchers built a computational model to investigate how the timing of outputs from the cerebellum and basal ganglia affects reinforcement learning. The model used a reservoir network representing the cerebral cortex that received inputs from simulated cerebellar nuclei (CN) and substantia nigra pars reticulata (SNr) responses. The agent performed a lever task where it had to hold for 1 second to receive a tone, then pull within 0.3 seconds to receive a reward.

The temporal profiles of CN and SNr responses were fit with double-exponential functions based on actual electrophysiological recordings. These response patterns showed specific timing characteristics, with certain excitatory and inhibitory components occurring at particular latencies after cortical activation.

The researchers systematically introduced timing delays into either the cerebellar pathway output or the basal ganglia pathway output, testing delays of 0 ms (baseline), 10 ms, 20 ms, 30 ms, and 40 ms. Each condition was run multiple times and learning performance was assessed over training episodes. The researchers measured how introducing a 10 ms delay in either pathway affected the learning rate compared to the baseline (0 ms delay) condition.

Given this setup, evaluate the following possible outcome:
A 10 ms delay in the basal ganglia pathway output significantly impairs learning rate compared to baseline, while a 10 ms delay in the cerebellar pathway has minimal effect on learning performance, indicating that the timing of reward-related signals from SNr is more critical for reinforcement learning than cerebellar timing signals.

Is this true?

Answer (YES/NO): NO